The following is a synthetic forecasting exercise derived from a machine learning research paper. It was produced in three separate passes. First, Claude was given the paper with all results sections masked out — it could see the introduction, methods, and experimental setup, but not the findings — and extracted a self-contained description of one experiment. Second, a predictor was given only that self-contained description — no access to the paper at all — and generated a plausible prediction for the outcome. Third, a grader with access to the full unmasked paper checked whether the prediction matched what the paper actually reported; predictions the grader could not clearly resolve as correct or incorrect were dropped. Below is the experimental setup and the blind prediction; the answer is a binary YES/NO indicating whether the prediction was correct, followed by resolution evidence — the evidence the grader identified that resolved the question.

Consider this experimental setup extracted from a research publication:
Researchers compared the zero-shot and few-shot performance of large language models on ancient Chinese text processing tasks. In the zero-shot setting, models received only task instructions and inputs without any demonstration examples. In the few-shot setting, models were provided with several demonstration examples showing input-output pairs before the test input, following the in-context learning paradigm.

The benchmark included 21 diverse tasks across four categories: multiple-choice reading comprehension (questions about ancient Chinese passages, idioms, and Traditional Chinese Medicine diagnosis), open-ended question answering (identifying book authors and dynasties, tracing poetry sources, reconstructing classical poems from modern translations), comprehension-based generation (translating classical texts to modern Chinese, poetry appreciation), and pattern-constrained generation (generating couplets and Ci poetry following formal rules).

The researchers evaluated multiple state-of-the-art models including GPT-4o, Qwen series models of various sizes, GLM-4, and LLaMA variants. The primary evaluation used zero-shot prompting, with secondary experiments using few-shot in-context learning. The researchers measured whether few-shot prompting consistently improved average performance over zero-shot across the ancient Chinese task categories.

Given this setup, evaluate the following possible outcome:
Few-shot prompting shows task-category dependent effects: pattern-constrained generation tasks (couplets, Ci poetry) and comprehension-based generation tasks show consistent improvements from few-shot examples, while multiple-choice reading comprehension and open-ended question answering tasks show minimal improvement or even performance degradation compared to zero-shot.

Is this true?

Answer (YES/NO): NO